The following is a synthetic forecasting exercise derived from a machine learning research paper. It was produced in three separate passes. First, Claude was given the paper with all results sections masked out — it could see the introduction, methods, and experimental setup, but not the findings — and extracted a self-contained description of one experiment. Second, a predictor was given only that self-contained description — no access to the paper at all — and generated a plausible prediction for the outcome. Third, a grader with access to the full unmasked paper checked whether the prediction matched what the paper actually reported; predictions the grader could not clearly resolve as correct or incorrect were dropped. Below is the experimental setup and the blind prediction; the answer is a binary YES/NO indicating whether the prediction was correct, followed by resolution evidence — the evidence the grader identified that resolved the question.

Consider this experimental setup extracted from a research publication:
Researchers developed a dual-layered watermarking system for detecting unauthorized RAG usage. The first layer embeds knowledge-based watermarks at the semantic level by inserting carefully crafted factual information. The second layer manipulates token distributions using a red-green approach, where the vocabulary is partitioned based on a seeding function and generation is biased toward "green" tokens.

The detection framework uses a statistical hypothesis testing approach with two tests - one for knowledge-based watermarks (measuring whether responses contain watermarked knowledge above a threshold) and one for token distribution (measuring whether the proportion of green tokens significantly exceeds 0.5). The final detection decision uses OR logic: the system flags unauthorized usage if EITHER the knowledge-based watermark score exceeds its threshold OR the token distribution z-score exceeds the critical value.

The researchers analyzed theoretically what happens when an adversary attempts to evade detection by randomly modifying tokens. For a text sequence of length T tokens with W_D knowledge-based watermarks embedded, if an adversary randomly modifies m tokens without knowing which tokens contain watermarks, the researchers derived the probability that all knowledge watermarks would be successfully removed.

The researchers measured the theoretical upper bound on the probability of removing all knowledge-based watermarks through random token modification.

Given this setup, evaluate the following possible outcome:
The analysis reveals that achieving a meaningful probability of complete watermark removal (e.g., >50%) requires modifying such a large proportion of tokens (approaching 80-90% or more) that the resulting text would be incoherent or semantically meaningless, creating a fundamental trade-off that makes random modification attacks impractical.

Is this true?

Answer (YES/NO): NO